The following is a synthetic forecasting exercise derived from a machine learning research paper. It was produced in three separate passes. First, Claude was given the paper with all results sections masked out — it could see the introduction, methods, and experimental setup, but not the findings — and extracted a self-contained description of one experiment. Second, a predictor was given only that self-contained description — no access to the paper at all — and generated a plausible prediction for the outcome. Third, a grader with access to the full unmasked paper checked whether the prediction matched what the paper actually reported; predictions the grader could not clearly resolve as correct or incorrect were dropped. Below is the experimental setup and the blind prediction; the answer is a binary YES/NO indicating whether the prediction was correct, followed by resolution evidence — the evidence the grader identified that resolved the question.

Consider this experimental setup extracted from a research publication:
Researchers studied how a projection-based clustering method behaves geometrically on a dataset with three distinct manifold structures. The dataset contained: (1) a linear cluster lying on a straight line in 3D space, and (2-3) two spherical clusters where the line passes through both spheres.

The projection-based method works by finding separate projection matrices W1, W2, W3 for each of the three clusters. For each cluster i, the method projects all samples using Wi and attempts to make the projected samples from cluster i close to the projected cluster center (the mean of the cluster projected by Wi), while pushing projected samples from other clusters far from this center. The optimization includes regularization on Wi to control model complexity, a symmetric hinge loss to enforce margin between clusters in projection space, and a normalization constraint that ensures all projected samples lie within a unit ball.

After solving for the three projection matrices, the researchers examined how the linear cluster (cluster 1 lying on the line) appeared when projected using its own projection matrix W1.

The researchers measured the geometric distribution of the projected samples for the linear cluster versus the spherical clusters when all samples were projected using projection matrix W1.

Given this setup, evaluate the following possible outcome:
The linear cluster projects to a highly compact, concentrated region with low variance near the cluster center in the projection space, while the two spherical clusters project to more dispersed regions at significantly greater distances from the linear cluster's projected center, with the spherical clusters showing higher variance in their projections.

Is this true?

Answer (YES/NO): YES